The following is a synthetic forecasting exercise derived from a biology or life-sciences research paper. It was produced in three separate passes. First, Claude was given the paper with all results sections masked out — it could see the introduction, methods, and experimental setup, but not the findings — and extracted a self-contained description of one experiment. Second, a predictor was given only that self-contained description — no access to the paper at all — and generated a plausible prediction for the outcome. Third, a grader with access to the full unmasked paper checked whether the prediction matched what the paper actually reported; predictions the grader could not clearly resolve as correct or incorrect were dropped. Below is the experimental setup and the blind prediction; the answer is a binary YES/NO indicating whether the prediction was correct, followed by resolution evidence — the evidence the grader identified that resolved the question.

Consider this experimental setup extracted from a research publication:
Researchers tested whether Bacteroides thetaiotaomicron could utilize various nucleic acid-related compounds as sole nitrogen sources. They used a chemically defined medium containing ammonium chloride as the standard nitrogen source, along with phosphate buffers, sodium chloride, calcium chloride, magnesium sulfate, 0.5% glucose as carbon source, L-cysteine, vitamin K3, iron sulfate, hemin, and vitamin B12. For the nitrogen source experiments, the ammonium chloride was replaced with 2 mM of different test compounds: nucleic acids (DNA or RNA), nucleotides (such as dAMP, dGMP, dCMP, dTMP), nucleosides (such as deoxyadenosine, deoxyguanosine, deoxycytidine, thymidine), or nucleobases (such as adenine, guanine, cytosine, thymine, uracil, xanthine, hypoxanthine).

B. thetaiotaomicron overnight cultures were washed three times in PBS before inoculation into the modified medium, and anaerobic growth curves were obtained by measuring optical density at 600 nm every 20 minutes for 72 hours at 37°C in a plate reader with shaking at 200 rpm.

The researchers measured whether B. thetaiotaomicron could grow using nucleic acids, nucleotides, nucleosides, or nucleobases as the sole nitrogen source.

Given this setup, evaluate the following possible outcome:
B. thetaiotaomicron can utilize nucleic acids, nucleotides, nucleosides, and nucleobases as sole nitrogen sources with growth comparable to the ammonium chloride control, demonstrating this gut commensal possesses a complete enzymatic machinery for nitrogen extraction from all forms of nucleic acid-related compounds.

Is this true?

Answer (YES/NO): NO